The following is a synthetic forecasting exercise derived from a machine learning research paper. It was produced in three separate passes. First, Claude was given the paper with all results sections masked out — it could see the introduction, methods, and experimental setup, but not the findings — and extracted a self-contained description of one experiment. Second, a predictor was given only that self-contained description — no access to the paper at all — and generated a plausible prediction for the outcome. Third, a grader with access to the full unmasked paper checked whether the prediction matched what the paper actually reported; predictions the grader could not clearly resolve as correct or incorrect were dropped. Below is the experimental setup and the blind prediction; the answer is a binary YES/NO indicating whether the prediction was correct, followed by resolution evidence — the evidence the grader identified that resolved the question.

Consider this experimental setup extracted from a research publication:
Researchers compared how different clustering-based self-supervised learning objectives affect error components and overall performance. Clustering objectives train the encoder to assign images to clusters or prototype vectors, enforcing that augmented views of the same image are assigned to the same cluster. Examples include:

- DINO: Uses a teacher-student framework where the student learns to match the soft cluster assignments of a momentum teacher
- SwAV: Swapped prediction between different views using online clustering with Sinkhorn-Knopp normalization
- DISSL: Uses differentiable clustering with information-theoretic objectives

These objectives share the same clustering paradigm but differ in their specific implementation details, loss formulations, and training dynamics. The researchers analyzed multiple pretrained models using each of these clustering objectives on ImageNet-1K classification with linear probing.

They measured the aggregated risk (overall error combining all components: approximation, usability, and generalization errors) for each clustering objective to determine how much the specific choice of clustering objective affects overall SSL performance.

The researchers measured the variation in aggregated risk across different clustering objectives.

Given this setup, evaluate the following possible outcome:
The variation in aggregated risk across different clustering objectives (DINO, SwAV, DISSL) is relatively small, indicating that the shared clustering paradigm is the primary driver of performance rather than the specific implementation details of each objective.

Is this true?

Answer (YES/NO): YES